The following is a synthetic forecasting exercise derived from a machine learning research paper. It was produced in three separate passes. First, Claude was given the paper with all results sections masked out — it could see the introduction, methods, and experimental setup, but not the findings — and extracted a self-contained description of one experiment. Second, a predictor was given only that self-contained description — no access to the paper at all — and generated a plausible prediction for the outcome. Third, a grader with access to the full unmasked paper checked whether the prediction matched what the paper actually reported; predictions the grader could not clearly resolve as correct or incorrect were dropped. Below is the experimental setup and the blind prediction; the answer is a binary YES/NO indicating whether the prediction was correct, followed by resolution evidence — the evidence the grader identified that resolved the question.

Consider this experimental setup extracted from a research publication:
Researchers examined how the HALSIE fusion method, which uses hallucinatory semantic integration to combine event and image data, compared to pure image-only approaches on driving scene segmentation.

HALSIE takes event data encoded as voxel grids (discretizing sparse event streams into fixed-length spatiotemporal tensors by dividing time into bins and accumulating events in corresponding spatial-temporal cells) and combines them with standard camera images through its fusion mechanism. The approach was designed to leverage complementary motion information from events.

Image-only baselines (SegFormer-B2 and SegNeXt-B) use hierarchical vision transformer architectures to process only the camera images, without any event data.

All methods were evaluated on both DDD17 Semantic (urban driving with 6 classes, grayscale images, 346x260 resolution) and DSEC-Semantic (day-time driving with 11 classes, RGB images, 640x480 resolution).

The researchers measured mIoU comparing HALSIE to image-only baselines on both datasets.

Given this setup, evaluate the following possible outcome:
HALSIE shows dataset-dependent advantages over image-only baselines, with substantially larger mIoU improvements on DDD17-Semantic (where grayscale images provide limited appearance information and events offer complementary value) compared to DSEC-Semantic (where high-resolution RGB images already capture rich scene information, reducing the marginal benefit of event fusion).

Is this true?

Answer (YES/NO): NO